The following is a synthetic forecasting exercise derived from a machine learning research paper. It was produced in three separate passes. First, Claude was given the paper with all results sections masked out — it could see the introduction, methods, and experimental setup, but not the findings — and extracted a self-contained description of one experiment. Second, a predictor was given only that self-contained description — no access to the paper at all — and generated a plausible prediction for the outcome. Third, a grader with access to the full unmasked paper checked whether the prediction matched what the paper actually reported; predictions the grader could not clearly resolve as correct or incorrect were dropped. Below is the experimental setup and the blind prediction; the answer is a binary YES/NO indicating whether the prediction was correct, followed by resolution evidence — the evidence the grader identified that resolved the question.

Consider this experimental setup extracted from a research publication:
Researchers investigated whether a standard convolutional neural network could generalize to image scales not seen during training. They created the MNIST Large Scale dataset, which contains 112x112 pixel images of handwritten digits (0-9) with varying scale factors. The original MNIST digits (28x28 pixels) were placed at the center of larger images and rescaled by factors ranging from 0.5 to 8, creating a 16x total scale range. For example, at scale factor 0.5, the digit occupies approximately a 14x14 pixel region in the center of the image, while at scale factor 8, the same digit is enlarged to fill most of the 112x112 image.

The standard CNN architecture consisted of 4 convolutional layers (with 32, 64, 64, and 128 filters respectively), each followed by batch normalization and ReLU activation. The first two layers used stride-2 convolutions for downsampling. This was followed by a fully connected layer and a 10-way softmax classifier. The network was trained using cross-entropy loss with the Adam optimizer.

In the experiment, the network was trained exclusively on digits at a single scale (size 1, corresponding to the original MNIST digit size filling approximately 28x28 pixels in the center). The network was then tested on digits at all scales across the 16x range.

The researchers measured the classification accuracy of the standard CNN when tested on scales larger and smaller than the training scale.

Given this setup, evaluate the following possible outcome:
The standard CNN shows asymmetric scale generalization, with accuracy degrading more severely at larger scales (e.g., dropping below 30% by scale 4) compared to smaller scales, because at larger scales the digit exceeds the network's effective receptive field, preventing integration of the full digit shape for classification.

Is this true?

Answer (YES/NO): YES